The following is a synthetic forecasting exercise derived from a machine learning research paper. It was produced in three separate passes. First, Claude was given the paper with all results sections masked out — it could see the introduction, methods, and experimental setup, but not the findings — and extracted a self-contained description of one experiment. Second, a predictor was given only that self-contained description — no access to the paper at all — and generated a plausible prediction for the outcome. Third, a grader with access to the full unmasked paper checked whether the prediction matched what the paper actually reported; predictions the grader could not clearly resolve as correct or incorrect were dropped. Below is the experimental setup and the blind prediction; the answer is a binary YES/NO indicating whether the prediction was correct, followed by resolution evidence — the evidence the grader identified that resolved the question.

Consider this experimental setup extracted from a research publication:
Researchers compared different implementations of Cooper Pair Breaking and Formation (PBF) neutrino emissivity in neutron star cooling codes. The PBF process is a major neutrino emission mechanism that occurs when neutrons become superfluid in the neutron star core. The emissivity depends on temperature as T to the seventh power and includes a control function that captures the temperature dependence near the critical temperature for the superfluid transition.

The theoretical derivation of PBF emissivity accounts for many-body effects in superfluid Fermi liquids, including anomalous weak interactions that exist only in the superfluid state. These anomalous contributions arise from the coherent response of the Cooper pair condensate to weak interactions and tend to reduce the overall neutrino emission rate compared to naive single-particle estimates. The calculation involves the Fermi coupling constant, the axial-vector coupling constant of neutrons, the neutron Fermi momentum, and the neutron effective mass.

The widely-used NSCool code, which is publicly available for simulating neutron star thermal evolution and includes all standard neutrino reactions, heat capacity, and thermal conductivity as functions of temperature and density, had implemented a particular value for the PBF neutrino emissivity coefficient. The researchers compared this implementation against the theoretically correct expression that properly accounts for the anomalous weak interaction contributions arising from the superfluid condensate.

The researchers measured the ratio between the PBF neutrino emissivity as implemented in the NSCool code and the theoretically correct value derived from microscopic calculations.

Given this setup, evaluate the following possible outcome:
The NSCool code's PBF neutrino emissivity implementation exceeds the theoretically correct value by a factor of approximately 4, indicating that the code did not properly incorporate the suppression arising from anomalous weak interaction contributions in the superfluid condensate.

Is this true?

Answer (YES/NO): YES